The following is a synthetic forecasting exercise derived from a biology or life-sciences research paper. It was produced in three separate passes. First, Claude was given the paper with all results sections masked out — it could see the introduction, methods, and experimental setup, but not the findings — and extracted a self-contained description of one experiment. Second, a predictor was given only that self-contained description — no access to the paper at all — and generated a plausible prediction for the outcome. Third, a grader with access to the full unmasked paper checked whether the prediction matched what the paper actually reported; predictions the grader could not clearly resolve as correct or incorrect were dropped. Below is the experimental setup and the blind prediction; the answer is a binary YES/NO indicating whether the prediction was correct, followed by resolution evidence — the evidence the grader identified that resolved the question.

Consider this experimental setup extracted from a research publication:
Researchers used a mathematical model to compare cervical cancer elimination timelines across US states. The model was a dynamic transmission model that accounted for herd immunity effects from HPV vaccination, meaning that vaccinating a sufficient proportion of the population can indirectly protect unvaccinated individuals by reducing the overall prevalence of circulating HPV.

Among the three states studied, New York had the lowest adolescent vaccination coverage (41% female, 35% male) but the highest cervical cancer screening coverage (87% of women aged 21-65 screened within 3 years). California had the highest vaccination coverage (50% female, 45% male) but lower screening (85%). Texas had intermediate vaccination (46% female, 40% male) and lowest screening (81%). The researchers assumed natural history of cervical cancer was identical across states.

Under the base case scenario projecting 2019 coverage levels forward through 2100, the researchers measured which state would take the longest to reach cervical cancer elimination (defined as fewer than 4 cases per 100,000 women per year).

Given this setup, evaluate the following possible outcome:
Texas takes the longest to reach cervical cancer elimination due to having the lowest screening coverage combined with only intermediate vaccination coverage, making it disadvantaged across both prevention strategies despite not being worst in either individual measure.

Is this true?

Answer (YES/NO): NO